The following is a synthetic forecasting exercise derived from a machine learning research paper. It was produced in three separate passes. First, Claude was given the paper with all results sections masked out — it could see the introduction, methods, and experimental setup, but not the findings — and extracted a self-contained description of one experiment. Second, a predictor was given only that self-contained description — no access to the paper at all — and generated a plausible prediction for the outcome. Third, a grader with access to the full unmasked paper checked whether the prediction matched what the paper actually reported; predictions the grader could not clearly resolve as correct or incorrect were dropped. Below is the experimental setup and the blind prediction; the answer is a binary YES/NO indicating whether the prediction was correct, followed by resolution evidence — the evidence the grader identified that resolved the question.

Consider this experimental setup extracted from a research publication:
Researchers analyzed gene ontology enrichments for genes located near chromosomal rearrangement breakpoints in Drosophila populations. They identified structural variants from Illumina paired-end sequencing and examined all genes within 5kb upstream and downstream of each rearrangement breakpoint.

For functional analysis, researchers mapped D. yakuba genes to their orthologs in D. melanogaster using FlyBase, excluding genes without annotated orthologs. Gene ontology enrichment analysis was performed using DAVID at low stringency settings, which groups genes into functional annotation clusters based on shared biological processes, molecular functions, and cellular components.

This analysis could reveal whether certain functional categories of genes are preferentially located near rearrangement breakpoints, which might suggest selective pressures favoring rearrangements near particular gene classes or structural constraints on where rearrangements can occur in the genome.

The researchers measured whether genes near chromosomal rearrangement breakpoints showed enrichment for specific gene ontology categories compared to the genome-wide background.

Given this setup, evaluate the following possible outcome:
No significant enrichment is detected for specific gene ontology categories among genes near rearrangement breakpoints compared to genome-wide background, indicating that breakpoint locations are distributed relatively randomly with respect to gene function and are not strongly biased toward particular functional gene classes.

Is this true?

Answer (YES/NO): NO